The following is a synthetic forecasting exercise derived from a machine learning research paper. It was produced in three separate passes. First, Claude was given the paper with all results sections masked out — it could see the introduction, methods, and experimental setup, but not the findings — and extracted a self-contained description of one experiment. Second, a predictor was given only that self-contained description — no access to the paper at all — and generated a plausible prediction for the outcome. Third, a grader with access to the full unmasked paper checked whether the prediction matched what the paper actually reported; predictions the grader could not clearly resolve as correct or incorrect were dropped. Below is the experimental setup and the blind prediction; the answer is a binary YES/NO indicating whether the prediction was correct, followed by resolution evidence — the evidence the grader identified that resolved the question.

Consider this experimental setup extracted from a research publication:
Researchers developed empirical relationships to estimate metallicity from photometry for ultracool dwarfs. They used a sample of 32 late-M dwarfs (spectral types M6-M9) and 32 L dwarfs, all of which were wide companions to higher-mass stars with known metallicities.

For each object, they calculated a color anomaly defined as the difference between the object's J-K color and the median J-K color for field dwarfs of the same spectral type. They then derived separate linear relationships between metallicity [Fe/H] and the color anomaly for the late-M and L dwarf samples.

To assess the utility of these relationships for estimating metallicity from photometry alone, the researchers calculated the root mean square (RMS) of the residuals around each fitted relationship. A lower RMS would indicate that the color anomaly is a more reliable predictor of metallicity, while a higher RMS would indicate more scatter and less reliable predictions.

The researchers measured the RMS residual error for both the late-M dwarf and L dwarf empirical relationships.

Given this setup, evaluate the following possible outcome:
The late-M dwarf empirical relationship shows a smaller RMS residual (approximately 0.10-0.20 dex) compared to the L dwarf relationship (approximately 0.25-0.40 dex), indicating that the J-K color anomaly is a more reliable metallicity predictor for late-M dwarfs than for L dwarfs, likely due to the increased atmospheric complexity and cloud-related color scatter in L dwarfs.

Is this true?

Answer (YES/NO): NO